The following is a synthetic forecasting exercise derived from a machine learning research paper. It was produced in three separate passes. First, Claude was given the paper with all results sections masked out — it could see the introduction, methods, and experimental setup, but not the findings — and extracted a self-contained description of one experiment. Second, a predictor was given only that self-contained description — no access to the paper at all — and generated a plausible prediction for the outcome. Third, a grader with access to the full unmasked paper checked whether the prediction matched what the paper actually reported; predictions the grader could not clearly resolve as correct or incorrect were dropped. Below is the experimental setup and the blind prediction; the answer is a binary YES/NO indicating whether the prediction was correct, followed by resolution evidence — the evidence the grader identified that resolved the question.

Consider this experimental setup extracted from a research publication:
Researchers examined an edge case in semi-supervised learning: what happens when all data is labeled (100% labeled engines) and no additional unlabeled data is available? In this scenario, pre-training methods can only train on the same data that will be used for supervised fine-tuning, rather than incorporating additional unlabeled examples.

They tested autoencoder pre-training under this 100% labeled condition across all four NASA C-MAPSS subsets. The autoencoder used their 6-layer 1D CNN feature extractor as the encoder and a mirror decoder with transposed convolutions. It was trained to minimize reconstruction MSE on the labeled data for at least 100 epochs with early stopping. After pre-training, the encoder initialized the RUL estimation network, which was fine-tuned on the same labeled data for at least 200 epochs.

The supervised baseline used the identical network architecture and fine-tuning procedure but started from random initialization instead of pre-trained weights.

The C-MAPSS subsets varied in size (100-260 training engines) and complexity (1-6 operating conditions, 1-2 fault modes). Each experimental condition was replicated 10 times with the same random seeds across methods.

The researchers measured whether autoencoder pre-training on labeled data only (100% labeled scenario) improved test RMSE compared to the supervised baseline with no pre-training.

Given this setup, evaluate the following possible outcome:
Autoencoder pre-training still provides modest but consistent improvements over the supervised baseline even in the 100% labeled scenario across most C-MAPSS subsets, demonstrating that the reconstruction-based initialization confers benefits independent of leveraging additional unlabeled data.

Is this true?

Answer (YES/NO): NO